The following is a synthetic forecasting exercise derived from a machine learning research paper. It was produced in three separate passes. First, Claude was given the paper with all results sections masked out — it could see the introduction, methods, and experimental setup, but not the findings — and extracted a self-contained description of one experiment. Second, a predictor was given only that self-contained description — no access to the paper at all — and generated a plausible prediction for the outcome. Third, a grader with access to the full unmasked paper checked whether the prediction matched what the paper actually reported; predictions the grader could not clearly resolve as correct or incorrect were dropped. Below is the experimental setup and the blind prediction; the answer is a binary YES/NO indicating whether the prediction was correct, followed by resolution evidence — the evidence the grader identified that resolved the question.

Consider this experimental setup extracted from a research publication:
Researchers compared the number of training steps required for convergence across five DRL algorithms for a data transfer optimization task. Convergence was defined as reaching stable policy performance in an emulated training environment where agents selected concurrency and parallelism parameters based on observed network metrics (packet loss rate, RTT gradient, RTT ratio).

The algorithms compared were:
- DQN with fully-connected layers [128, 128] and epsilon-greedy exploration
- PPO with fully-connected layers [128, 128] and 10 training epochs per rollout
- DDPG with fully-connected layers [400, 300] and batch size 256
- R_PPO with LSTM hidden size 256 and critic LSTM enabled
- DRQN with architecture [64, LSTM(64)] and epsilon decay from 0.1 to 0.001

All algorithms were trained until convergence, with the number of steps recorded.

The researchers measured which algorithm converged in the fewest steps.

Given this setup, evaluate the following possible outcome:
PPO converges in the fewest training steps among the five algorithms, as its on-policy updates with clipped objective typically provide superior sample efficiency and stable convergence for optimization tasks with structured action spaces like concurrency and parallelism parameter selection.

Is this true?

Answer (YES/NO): NO